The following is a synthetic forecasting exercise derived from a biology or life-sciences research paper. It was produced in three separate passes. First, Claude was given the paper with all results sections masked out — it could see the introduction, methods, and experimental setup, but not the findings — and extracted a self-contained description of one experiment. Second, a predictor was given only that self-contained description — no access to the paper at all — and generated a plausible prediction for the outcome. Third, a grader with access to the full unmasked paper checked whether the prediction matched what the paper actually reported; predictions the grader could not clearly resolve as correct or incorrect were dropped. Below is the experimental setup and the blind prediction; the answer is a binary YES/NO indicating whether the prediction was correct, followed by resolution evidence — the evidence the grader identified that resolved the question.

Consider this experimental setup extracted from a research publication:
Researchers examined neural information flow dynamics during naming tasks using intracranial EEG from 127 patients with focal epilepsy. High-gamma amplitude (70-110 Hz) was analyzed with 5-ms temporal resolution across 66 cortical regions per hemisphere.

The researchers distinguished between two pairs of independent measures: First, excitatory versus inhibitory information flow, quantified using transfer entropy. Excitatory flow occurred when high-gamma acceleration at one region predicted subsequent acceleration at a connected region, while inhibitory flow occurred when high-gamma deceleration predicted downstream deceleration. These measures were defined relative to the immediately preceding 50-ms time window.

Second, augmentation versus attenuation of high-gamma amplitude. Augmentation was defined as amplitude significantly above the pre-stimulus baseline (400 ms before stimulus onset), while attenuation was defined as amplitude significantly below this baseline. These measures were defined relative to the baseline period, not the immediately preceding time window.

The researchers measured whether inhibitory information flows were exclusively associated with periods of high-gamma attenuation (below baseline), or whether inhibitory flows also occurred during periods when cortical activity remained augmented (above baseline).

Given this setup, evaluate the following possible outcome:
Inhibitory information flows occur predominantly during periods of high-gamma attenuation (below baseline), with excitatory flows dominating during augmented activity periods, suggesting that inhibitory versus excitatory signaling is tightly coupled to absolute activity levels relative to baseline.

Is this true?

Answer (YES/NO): NO